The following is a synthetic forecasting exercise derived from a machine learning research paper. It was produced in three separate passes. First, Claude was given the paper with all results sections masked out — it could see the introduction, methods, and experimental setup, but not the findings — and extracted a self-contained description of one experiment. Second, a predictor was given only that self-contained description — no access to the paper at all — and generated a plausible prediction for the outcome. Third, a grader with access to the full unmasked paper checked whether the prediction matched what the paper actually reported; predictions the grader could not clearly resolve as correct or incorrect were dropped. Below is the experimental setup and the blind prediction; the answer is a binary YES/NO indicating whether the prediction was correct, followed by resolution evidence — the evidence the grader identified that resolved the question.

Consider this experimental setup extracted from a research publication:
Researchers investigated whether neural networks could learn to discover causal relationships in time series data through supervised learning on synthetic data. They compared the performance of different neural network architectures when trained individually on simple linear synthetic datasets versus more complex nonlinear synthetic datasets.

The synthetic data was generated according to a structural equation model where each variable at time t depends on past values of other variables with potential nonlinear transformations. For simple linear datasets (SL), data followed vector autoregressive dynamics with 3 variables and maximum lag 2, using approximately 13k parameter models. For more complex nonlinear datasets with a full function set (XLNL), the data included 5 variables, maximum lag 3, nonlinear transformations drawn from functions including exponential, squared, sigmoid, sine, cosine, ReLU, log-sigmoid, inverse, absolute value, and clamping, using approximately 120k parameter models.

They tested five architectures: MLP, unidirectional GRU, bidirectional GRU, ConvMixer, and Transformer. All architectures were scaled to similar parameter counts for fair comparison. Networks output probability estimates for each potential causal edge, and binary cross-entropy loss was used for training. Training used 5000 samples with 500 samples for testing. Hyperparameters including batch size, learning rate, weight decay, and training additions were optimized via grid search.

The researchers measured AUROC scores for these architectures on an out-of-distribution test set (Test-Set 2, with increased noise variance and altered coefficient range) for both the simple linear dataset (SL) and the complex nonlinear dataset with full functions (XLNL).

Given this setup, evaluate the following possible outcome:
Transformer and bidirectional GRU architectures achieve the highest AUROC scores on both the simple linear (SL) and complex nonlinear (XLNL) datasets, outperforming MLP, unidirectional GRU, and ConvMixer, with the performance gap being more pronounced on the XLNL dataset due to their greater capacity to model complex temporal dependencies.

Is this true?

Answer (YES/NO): NO